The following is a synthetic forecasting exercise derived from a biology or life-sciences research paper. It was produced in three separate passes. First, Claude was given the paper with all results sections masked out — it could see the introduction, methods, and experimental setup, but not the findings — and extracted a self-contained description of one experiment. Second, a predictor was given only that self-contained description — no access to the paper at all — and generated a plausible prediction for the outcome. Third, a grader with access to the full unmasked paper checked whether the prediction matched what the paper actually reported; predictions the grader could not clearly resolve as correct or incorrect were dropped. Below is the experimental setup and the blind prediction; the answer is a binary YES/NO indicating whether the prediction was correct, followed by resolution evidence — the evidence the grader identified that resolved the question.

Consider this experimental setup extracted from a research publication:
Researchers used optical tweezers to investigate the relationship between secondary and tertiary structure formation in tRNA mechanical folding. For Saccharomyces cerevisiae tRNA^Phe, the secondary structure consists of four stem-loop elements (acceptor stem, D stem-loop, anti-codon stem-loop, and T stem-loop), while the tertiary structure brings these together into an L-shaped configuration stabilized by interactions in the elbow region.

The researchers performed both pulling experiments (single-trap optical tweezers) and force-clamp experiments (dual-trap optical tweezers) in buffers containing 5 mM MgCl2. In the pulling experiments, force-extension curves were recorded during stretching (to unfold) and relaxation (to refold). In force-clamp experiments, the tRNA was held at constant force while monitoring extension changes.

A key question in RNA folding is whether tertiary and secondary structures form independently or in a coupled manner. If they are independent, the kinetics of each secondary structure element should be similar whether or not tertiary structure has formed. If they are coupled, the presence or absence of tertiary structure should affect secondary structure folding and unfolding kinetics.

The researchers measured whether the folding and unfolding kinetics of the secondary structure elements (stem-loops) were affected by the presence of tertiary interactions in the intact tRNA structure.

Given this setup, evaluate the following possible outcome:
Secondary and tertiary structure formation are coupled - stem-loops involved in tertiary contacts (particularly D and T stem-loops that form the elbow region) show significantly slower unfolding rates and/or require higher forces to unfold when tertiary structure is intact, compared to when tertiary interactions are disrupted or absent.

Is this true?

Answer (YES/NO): YES